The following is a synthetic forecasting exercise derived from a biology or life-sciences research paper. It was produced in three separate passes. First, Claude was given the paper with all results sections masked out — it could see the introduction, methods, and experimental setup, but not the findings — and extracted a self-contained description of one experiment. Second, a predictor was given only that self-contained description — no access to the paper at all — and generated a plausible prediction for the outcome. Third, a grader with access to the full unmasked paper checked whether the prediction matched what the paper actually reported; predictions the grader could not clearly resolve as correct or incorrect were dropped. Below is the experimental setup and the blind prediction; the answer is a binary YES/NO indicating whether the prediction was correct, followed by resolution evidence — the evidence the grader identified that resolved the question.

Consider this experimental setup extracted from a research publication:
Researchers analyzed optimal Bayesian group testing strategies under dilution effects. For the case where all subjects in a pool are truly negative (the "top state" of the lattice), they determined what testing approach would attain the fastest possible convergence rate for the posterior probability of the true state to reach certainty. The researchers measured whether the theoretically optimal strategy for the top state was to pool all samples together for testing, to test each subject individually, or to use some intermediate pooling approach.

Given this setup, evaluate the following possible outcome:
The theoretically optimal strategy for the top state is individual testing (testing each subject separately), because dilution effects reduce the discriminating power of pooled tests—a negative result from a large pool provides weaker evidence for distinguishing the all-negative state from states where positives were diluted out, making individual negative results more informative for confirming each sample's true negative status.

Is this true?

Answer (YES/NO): NO